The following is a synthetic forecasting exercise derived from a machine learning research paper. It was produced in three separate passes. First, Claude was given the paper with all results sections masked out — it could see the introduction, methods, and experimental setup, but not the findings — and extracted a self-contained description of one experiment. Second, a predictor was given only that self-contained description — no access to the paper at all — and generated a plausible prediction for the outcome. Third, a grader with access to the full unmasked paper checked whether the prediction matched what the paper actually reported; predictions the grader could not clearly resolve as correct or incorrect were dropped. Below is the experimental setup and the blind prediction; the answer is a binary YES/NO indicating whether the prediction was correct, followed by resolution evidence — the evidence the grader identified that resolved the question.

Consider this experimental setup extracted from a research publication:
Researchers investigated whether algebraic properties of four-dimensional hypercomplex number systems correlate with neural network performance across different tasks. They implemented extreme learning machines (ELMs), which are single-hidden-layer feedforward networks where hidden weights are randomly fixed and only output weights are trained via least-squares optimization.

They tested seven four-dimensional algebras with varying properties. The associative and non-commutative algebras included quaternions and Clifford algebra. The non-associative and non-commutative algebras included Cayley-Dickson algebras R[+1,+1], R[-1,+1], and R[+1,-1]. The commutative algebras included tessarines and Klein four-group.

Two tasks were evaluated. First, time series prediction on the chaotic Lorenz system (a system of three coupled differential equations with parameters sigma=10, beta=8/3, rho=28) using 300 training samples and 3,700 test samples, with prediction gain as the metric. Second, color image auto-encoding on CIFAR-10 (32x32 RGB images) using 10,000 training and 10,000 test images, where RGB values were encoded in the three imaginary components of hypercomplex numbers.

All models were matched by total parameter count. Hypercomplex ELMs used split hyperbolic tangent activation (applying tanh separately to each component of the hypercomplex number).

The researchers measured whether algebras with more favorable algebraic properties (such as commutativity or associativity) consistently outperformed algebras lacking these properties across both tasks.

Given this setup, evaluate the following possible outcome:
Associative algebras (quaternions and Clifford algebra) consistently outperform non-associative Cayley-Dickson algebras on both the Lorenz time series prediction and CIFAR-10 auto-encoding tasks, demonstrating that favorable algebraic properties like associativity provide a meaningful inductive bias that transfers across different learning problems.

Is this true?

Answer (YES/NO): NO